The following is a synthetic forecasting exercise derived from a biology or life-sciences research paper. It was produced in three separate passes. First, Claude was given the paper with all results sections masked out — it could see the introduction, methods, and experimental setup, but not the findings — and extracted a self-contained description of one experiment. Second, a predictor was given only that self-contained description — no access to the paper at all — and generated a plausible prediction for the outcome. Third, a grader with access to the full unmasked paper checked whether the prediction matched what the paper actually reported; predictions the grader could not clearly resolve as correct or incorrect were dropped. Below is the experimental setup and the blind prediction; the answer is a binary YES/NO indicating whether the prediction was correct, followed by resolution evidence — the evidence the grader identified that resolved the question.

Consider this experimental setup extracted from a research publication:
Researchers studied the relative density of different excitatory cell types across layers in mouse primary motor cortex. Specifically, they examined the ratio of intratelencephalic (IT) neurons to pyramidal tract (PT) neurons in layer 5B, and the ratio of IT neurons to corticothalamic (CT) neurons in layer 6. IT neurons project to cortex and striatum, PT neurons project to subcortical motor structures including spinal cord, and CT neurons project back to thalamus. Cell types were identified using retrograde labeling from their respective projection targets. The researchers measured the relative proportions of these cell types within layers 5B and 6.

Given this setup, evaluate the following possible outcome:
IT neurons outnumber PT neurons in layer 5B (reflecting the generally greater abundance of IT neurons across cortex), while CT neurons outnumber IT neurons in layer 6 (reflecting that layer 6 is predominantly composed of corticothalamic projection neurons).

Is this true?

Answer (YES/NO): NO